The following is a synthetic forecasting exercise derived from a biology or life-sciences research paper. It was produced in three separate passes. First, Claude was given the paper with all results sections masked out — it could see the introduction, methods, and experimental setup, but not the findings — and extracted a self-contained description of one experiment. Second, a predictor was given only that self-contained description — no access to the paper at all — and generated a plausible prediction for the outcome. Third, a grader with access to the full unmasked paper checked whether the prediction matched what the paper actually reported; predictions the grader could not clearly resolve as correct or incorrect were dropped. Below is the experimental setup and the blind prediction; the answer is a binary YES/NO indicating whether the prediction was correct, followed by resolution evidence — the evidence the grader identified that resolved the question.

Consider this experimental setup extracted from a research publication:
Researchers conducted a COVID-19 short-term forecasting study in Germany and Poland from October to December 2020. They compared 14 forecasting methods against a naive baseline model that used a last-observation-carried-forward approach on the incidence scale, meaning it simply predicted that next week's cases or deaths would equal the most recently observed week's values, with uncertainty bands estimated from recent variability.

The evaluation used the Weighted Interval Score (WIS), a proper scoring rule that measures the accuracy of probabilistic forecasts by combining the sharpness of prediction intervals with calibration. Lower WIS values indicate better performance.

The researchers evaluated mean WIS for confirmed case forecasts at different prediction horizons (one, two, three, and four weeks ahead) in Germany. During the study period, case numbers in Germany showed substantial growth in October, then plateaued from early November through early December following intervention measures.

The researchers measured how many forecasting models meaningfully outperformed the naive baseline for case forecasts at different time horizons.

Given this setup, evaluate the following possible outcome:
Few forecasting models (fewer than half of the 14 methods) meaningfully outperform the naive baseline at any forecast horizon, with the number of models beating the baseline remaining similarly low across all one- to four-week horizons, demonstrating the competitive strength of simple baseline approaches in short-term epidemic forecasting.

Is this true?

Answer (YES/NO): NO